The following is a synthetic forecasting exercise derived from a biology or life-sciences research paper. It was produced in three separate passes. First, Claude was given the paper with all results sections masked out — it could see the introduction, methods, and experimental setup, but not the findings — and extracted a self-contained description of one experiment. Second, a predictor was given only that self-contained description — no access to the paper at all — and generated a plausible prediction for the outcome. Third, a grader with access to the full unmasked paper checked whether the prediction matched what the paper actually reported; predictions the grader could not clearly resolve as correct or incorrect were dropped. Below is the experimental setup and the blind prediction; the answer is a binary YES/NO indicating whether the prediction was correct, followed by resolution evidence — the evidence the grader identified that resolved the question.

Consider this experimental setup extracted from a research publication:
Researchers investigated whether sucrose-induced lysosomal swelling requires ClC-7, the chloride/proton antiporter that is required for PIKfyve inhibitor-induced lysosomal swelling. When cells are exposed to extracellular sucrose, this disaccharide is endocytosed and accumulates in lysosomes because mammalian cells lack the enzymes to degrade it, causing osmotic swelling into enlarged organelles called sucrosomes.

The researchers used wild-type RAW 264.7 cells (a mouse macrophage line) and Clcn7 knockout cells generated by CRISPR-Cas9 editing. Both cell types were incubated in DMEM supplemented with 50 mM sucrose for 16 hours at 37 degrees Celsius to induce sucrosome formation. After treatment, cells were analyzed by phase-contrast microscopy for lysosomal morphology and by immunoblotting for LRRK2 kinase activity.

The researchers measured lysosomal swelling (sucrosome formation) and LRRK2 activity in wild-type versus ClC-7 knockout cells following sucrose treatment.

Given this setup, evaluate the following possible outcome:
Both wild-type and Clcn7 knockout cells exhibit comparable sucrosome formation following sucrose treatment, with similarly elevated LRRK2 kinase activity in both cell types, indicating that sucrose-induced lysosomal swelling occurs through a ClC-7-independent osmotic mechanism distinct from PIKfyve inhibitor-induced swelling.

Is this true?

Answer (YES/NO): YES